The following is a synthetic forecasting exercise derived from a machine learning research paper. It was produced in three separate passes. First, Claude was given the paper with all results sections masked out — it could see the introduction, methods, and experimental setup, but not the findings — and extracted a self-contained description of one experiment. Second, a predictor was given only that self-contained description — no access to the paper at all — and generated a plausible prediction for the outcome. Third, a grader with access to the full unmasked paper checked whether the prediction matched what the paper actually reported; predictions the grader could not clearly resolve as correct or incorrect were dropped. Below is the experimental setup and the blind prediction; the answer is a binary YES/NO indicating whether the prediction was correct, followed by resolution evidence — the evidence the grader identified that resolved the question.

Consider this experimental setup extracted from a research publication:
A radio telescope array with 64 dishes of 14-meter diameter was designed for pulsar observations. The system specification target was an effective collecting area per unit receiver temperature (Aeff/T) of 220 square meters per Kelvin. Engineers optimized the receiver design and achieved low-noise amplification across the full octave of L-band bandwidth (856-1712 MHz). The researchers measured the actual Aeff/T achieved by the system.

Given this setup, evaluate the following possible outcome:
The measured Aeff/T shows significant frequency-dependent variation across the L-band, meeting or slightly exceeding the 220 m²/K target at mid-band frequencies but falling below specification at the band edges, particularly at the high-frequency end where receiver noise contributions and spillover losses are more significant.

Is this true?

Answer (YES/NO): NO